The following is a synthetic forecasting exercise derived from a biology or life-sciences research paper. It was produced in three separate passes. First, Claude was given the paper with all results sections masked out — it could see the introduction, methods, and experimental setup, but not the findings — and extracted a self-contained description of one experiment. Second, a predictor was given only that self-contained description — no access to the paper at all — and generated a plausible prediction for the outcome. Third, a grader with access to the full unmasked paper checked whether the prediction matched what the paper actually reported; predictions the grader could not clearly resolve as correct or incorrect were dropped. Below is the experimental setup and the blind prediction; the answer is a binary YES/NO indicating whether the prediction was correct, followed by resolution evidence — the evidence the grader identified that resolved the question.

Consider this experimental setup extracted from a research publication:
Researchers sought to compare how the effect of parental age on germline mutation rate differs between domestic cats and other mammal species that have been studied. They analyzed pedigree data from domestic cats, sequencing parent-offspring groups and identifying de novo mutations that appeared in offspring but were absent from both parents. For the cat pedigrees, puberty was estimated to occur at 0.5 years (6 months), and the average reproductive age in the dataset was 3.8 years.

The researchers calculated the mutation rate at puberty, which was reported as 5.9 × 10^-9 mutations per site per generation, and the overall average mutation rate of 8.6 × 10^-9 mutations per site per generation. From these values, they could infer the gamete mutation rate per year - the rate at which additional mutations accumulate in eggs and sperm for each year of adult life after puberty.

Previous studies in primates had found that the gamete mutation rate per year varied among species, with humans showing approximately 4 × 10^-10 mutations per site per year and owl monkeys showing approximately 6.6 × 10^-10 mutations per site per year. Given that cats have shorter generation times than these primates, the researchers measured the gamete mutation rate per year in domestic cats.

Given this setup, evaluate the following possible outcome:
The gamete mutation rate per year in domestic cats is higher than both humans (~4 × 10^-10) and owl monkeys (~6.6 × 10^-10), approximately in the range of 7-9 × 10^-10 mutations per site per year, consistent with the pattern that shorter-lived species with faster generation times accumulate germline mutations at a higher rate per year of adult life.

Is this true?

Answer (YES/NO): YES